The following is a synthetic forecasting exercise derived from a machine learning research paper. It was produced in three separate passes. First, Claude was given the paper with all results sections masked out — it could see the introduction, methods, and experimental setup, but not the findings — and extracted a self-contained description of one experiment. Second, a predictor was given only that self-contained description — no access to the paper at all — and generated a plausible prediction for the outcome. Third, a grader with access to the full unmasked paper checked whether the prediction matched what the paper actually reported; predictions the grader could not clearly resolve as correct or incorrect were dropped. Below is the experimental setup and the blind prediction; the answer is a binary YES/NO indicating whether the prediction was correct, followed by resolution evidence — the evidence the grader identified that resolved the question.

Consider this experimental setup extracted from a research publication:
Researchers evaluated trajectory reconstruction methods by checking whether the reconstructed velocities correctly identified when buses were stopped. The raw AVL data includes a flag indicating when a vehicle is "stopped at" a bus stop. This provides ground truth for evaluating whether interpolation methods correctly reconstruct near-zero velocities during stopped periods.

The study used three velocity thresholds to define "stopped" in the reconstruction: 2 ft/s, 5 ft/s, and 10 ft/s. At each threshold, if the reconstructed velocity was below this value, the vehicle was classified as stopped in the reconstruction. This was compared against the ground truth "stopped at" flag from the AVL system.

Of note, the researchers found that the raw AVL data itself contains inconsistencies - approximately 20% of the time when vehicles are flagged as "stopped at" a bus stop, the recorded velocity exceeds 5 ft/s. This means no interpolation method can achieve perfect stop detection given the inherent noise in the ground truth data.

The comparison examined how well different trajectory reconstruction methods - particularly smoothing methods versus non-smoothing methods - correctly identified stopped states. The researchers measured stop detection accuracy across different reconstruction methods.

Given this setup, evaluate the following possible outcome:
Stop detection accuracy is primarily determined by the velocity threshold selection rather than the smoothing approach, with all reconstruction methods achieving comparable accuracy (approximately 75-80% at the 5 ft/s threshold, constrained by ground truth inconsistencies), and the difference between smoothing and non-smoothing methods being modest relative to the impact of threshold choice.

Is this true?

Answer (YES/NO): NO